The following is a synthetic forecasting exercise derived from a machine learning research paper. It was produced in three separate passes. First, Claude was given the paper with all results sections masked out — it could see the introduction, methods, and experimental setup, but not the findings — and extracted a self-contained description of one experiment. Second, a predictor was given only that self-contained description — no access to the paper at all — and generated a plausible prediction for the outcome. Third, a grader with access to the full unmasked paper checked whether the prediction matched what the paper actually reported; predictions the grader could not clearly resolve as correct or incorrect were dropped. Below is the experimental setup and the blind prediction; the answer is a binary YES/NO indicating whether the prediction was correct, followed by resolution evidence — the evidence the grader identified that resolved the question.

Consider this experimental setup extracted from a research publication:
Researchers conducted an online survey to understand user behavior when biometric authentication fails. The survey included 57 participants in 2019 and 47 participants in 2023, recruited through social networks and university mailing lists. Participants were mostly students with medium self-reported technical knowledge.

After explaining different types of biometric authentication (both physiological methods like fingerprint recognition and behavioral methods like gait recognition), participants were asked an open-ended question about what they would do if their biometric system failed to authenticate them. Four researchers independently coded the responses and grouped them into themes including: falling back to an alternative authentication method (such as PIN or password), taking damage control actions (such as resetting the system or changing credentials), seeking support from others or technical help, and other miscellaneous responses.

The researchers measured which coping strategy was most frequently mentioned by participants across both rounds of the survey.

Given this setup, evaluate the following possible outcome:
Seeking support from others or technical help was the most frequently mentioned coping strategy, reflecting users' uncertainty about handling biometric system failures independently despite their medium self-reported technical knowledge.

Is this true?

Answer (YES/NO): NO